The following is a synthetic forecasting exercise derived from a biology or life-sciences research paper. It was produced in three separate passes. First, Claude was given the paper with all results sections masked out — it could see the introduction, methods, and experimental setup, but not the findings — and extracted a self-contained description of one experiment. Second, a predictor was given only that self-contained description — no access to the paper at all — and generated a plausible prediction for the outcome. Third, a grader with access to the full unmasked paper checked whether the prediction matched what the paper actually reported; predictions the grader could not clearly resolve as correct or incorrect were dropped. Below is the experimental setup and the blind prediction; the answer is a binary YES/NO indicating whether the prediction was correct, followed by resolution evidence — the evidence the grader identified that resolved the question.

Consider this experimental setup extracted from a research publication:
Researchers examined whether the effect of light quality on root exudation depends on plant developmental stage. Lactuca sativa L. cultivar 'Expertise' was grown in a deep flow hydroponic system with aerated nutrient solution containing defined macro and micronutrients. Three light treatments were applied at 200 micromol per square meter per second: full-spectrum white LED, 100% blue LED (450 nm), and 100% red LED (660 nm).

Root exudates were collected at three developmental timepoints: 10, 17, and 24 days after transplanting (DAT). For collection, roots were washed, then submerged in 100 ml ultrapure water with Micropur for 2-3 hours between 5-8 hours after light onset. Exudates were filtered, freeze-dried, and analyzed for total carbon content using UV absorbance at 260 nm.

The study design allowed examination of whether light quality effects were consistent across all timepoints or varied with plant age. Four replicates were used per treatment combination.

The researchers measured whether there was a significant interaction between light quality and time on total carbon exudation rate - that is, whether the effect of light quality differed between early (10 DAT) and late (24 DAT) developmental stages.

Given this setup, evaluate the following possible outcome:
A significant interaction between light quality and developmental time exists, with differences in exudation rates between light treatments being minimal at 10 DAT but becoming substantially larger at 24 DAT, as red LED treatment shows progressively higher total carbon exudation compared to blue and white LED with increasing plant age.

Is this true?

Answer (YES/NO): NO